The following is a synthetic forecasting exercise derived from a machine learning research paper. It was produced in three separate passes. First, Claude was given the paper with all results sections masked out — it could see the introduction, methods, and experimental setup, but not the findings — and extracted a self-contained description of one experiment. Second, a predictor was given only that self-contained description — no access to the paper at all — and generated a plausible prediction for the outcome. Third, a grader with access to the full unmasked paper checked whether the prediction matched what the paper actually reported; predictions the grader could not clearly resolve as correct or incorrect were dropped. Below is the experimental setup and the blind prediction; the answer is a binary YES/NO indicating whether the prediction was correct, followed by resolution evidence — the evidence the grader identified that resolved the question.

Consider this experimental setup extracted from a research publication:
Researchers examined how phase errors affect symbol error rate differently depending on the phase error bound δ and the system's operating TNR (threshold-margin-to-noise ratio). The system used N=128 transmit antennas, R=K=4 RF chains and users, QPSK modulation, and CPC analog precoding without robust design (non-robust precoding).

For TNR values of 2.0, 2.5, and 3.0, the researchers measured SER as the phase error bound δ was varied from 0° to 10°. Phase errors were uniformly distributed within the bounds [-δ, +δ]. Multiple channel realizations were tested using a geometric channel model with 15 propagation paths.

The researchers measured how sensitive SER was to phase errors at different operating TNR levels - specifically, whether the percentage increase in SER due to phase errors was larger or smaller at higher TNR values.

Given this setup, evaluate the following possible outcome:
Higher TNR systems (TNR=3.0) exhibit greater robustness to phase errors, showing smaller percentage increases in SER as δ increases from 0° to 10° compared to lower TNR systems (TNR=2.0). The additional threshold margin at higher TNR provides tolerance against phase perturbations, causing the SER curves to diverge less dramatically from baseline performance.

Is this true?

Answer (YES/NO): NO